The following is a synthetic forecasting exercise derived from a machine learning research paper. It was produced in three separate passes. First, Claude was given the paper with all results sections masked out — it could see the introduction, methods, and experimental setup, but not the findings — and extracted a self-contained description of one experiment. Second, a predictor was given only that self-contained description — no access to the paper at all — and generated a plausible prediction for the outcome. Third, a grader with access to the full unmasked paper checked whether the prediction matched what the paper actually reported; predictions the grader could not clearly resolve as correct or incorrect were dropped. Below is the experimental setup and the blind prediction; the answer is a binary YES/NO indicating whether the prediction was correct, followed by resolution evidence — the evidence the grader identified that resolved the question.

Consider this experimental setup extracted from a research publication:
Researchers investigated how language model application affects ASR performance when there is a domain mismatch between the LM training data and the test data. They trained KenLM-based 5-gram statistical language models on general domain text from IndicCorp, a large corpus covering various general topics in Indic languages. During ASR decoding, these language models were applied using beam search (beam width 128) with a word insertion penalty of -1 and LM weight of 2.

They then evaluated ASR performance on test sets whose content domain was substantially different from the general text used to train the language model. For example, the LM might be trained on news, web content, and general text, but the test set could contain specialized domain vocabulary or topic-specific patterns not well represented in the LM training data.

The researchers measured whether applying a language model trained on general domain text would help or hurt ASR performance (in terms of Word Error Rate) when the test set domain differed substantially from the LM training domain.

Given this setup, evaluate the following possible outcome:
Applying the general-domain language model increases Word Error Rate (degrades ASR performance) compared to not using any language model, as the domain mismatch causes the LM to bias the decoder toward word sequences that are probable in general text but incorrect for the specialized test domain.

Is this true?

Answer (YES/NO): YES